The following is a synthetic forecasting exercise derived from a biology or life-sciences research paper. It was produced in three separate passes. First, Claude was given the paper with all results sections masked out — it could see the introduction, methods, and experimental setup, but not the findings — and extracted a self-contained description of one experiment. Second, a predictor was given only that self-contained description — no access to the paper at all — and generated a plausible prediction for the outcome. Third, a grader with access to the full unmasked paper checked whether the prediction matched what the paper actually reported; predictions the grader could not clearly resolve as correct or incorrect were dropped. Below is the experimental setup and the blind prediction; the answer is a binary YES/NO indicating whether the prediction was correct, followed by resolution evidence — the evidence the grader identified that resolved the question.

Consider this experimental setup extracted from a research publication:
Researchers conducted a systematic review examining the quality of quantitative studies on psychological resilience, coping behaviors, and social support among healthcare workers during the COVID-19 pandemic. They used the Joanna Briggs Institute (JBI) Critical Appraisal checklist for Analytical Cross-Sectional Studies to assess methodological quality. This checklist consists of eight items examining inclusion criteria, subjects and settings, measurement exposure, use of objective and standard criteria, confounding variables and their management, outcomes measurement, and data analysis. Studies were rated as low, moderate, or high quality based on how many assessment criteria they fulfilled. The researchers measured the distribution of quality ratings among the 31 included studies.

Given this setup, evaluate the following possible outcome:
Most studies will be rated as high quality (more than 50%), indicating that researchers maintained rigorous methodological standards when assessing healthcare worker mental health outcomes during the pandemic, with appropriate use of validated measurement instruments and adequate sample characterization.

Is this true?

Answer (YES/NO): NO